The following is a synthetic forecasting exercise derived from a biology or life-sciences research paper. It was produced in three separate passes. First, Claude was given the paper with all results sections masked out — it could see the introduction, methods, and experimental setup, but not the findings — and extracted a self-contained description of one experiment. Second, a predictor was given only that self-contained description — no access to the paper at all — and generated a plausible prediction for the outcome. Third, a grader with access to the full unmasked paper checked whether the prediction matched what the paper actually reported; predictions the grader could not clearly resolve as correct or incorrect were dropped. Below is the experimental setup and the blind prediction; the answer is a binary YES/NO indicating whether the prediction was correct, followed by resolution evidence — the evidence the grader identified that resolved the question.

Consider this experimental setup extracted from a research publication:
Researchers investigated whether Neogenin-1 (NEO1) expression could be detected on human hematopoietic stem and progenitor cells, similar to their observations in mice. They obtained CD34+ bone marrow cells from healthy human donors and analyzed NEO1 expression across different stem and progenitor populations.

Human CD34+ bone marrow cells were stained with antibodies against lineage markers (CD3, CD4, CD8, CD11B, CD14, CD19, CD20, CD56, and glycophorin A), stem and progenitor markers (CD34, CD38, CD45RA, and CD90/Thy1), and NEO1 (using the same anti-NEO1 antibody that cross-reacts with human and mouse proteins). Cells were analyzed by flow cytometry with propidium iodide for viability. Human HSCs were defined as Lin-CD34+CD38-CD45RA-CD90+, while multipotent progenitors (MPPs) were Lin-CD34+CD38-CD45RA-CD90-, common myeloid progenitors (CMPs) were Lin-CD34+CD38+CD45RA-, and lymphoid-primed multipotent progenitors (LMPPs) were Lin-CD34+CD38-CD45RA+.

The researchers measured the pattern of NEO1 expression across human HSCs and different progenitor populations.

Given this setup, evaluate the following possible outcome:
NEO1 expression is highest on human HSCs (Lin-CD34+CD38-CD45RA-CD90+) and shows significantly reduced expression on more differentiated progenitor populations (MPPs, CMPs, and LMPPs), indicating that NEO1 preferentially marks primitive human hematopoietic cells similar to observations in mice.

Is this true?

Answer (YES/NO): NO